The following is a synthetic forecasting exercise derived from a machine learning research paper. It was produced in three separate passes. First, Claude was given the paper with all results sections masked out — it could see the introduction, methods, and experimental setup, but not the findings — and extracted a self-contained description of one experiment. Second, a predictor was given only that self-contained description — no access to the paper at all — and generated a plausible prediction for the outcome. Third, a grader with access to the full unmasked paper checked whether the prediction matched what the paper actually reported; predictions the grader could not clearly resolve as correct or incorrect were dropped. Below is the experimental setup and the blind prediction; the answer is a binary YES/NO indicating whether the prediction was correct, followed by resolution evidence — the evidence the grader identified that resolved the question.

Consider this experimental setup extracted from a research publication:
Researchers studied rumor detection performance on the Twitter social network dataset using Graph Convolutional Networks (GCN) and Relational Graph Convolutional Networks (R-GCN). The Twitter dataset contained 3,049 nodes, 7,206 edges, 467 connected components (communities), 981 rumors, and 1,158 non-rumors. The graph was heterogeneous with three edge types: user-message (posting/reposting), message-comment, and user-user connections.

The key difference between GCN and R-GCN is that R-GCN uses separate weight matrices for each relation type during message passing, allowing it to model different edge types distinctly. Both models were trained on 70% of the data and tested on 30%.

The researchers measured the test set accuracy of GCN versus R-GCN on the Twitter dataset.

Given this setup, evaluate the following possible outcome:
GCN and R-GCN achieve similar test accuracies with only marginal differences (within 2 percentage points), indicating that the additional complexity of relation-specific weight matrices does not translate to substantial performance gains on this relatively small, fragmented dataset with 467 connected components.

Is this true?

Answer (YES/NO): NO